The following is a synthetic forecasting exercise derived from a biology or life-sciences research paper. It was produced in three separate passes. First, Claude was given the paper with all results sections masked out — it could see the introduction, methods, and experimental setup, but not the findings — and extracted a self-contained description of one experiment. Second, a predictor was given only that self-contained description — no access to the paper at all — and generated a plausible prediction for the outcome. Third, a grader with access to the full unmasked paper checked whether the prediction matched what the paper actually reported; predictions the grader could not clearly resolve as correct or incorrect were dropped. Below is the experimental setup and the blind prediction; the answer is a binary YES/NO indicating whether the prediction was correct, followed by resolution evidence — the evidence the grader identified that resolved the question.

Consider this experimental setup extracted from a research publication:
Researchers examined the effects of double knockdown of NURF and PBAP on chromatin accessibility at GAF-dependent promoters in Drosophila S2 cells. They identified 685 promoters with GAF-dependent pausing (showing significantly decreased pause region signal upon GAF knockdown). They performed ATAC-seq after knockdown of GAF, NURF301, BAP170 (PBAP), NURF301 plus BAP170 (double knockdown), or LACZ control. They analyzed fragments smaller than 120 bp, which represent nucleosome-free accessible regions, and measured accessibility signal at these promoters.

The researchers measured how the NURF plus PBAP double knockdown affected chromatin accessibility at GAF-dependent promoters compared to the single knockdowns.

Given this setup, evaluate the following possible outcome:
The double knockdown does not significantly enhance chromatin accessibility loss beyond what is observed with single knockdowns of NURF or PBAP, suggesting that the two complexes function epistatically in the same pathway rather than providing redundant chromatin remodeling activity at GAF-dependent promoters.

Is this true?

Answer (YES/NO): NO